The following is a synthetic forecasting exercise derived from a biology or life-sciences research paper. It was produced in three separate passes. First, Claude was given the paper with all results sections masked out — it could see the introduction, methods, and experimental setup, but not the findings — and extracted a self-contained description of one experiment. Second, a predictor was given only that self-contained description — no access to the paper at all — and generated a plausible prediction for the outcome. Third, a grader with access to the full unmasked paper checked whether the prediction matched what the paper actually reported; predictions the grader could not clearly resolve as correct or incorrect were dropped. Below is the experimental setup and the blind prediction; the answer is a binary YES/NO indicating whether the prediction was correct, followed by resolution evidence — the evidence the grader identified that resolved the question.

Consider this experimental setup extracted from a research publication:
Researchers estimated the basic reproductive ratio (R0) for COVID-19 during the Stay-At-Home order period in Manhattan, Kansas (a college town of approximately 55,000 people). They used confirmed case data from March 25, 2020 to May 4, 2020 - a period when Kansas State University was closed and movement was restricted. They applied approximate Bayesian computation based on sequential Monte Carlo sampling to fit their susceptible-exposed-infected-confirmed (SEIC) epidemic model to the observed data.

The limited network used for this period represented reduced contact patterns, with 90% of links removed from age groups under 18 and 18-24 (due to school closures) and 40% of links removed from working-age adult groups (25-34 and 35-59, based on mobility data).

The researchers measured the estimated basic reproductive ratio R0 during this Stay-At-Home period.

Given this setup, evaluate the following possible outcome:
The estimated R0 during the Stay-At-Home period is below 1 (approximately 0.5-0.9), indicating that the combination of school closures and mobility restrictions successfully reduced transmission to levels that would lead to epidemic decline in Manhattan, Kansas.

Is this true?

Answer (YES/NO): YES